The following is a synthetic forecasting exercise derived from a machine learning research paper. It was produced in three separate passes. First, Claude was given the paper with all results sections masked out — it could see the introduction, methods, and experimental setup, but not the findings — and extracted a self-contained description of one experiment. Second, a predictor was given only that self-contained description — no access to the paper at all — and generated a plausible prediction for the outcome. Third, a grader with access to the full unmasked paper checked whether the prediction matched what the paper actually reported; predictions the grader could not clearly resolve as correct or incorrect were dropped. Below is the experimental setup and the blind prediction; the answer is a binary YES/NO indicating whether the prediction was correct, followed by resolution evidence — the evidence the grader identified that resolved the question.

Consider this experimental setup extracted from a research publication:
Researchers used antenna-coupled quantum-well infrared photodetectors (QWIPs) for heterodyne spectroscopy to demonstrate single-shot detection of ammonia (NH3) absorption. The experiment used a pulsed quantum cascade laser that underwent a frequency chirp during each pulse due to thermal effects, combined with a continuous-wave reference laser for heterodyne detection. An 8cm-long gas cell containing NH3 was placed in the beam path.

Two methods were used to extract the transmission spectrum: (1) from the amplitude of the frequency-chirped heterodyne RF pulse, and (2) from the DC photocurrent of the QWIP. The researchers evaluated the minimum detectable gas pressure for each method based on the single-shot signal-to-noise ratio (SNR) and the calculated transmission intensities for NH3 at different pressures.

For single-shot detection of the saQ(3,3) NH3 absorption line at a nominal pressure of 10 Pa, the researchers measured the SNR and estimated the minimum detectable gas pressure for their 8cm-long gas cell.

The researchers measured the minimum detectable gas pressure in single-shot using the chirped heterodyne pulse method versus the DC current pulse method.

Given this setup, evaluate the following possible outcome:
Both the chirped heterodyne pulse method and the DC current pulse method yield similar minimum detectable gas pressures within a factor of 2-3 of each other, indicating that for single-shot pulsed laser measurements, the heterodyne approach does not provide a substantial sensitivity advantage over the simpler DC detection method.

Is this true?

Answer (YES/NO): NO